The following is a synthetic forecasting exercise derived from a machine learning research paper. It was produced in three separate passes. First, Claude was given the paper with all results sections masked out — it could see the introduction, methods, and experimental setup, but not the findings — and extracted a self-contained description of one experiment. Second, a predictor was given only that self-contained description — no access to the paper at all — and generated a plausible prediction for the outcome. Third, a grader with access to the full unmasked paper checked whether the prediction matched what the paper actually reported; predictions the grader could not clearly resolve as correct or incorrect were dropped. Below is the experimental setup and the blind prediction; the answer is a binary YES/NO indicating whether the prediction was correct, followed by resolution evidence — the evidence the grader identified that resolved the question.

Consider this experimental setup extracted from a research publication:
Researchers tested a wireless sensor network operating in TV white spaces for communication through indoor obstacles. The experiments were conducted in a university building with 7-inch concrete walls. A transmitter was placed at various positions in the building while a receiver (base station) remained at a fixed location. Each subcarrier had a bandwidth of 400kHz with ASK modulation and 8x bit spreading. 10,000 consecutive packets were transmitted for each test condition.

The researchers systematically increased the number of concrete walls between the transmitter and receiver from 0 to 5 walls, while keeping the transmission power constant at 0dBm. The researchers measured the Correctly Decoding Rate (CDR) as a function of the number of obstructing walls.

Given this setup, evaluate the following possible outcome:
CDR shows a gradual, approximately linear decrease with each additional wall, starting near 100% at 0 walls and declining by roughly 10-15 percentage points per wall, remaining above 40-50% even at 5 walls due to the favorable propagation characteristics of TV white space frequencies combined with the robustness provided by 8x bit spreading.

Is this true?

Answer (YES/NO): NO